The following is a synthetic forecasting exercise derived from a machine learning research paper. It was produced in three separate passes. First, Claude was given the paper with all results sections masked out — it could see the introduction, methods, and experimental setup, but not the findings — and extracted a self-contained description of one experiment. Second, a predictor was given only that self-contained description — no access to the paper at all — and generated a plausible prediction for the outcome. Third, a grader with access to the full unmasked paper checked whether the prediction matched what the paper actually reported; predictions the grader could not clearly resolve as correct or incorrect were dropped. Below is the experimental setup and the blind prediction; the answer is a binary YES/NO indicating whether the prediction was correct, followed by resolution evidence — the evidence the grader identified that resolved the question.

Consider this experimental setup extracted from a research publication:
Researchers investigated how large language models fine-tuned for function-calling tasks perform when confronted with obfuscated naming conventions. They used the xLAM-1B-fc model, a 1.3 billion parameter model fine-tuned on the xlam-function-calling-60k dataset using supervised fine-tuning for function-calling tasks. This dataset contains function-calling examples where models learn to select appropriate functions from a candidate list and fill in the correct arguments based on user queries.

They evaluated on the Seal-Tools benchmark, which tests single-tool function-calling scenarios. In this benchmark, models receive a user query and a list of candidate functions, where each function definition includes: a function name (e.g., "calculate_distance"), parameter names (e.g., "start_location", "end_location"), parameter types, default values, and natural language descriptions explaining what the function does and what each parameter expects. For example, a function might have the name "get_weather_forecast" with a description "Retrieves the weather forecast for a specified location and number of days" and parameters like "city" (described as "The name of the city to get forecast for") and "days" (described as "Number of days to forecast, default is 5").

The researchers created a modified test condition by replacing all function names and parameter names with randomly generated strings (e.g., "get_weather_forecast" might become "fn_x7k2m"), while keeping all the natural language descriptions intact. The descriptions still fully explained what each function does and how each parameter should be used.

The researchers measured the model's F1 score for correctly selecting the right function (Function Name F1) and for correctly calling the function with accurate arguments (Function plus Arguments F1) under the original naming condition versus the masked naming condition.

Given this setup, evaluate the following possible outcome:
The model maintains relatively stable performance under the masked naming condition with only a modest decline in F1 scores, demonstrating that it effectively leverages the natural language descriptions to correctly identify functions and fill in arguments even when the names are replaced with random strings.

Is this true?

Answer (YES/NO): NO